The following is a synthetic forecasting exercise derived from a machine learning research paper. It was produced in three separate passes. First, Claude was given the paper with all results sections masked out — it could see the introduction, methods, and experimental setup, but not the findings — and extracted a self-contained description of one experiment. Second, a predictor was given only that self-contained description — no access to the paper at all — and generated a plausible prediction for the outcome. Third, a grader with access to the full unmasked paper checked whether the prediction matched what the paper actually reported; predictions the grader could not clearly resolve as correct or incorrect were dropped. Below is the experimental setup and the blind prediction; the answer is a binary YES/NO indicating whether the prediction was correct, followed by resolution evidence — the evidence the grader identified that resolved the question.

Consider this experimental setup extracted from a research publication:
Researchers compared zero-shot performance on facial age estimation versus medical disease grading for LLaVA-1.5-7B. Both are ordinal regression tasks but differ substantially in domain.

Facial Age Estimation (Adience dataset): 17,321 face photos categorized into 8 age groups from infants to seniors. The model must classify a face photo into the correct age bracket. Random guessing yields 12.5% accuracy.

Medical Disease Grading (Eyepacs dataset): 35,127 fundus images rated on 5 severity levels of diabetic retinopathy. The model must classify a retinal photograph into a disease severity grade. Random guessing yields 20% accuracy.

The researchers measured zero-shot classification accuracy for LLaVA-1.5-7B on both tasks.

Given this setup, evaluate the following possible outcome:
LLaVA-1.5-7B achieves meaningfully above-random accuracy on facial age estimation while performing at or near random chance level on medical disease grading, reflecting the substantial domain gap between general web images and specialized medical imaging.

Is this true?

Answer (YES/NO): NO